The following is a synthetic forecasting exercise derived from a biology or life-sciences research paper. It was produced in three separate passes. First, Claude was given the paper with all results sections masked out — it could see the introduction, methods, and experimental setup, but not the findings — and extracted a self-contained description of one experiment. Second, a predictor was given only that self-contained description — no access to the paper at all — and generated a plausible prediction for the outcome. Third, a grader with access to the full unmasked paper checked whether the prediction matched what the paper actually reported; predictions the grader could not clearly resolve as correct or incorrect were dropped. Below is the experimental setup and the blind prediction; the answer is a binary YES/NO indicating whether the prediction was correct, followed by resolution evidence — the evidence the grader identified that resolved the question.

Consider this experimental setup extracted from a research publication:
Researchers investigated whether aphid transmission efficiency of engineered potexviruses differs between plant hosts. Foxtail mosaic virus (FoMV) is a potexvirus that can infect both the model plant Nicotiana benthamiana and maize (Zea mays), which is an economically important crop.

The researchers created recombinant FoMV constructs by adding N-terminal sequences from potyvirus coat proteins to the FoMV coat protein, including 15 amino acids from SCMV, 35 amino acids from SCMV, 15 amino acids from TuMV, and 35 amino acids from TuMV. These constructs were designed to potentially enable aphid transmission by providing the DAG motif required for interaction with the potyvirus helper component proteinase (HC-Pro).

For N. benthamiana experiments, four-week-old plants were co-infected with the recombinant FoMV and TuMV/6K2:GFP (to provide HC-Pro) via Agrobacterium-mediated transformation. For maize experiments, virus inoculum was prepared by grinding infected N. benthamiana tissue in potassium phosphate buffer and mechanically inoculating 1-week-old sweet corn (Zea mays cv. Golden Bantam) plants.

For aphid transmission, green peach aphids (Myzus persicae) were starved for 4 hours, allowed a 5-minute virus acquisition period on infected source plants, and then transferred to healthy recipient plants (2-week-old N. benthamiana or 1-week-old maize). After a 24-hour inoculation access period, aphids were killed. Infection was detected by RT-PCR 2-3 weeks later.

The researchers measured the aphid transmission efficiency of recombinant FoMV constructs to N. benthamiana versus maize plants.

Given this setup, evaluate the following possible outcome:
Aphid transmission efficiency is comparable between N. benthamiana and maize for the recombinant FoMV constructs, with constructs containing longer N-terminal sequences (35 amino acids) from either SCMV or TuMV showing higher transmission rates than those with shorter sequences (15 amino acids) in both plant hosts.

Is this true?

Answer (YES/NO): NO